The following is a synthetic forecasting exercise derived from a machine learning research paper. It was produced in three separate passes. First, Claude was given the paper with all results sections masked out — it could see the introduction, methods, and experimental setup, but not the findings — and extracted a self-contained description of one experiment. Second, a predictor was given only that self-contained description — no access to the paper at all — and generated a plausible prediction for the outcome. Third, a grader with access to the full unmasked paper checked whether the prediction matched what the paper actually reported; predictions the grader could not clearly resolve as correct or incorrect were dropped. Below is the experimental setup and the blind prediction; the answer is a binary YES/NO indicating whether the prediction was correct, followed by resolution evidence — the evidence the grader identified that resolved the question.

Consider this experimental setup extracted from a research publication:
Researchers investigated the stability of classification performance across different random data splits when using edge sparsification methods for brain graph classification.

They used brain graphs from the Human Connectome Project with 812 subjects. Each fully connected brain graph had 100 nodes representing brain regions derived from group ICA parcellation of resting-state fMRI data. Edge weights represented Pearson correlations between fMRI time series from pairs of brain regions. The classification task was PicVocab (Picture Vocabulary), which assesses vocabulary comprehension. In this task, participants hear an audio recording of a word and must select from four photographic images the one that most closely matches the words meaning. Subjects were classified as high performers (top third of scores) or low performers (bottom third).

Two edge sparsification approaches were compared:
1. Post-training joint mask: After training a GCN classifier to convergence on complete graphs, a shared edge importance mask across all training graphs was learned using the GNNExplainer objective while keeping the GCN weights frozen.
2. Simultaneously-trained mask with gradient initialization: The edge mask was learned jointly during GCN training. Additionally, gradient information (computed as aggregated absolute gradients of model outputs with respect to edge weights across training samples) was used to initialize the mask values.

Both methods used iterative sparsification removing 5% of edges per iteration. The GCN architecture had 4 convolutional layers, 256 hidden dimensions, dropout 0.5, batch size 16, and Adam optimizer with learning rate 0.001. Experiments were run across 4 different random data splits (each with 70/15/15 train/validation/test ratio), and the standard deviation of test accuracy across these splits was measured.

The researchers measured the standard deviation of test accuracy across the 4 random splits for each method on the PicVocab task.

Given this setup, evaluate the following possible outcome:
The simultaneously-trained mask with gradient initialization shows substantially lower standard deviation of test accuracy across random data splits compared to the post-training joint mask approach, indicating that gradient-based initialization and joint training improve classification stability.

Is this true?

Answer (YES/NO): YES